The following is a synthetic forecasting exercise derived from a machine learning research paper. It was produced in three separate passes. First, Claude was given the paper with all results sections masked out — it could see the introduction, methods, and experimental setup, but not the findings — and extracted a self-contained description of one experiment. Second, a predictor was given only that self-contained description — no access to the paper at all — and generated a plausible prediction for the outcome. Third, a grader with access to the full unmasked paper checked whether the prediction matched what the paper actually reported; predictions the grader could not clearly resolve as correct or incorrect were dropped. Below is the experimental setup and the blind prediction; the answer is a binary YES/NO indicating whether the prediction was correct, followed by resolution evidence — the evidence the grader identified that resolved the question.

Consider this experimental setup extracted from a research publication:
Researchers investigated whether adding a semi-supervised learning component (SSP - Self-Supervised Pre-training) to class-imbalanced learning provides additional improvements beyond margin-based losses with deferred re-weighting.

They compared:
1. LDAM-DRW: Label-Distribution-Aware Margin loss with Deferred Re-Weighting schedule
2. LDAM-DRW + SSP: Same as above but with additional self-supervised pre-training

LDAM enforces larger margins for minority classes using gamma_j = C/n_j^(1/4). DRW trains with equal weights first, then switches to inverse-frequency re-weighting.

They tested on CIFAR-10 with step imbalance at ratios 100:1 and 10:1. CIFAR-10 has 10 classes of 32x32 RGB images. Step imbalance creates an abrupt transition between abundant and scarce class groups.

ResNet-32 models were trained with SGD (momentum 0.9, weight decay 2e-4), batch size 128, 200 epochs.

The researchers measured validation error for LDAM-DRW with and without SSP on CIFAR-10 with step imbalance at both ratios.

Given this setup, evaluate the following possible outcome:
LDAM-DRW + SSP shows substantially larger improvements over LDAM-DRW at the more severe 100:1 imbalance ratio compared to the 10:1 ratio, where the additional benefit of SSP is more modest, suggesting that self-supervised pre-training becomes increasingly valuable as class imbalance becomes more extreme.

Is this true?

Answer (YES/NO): NO